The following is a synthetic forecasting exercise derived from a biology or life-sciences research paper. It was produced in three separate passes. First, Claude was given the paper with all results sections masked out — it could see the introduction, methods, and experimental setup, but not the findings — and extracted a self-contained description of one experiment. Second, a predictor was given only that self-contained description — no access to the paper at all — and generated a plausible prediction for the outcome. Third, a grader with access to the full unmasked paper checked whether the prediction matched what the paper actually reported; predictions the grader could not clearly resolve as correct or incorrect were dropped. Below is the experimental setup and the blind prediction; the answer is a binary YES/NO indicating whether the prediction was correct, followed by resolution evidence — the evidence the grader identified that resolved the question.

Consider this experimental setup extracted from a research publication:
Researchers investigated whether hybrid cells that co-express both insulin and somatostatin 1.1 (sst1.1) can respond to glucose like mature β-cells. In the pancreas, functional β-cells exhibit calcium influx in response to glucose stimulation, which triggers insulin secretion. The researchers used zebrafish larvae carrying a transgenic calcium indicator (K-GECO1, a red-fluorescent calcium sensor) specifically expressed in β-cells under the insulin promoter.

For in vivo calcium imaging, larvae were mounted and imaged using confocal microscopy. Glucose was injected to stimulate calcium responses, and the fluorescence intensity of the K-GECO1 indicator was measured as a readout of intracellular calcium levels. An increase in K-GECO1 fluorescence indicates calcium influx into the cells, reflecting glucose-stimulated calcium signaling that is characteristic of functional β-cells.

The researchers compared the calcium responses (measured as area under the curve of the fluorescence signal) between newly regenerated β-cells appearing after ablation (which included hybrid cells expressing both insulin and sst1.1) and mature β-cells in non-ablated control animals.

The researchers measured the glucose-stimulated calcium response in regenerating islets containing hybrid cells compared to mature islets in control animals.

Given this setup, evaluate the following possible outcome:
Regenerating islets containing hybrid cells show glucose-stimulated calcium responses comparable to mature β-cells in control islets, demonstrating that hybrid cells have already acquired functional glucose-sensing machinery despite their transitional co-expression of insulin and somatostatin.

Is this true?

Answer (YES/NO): NO